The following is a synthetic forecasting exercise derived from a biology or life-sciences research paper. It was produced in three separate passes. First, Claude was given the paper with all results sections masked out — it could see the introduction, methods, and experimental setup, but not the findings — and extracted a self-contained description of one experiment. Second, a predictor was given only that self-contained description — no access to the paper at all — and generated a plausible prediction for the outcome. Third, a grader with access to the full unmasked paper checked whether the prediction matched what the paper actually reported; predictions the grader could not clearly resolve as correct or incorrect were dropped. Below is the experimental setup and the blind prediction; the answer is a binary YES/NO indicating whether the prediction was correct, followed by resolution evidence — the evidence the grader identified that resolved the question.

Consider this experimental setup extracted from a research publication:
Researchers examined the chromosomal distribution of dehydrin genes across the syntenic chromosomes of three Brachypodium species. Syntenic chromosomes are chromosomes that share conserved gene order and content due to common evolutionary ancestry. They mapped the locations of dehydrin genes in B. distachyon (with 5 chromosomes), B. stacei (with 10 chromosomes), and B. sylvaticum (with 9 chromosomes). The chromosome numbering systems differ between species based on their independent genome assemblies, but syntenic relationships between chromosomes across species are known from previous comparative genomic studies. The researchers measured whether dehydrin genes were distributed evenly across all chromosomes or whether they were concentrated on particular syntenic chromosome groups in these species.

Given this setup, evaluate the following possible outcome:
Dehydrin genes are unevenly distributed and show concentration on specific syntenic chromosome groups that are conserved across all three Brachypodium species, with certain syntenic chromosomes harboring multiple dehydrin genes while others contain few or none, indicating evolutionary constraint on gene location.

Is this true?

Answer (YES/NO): YES